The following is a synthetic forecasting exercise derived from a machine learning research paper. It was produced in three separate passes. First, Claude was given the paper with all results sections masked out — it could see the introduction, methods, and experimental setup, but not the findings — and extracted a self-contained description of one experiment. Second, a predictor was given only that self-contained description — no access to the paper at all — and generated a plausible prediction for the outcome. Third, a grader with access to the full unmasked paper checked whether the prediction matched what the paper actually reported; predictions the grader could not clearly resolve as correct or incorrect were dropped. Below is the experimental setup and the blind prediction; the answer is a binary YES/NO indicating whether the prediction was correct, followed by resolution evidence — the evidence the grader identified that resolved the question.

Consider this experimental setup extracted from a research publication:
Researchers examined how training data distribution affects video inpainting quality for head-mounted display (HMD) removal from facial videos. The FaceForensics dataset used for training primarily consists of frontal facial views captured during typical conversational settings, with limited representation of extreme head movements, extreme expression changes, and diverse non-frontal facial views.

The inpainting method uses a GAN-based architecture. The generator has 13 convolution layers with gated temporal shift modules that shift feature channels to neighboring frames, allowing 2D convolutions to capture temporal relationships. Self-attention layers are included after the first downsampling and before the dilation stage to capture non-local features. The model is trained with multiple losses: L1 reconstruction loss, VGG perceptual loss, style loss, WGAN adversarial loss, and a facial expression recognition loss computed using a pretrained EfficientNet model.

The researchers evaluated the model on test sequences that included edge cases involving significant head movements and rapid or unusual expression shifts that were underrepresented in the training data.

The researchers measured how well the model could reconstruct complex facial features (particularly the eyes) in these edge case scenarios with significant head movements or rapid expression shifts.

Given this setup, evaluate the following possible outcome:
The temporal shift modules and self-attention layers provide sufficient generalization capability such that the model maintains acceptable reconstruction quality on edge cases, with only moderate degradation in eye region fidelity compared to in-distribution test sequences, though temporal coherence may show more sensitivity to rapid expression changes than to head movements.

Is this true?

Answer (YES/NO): NO